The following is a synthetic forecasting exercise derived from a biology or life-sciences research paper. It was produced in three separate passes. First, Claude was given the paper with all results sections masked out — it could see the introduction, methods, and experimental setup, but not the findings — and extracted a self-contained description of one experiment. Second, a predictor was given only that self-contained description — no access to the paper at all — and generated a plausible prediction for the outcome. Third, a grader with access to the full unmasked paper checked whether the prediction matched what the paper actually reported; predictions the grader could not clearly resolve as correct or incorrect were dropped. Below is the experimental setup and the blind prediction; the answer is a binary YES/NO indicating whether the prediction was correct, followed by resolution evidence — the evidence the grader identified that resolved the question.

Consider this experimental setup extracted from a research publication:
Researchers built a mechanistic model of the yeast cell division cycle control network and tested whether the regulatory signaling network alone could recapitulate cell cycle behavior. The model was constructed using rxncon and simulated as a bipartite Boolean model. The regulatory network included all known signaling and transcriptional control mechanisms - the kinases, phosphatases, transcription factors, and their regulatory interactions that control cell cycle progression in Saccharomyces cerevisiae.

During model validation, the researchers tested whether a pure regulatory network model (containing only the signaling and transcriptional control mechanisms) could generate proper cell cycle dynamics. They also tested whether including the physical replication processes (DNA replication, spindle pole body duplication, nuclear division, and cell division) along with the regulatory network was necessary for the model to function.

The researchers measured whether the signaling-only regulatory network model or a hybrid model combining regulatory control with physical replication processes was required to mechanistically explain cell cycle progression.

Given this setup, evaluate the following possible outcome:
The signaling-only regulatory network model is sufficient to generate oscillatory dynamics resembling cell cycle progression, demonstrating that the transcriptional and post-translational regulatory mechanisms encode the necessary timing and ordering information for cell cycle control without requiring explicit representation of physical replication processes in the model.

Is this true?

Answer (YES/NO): NO